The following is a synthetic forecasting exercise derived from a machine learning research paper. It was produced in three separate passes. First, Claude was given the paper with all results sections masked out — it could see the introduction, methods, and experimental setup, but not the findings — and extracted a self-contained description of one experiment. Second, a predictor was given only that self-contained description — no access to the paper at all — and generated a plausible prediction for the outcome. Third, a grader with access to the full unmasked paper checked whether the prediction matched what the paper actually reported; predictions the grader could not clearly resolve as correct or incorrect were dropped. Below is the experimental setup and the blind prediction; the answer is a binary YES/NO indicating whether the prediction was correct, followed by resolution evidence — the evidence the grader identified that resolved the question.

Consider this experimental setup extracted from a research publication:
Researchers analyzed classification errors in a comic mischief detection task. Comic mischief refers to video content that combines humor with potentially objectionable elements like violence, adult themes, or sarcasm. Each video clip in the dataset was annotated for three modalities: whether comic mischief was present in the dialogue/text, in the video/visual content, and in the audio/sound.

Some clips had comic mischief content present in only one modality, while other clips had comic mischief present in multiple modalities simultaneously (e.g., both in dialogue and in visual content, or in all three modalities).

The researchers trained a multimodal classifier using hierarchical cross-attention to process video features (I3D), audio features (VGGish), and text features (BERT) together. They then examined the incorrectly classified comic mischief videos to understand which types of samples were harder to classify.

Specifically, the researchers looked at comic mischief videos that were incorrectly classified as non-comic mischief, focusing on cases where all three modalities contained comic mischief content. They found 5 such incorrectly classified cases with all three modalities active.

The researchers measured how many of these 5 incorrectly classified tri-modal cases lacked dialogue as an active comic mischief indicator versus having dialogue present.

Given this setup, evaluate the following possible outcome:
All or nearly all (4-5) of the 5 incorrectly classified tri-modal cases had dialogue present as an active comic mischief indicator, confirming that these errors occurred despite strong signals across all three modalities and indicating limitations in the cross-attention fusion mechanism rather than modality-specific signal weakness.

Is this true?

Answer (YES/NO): NO